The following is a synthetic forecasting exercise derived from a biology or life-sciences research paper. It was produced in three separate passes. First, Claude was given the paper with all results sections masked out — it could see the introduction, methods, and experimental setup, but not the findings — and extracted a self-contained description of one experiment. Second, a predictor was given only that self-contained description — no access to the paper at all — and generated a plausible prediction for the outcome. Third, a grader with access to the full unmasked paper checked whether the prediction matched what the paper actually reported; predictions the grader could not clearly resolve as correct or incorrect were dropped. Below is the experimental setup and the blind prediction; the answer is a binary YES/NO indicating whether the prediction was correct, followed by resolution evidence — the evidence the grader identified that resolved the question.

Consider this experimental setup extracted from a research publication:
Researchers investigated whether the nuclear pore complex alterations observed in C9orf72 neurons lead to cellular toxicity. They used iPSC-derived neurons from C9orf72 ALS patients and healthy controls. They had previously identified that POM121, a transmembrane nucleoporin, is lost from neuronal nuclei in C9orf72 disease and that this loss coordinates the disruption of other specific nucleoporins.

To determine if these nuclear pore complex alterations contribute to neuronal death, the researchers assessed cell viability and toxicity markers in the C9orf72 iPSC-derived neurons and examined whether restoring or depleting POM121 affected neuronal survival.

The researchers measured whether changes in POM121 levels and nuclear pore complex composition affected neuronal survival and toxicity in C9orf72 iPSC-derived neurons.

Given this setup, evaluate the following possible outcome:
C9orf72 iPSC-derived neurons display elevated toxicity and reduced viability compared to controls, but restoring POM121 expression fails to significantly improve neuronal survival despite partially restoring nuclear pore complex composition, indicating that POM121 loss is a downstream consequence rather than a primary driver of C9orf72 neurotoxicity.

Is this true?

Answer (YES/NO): NO